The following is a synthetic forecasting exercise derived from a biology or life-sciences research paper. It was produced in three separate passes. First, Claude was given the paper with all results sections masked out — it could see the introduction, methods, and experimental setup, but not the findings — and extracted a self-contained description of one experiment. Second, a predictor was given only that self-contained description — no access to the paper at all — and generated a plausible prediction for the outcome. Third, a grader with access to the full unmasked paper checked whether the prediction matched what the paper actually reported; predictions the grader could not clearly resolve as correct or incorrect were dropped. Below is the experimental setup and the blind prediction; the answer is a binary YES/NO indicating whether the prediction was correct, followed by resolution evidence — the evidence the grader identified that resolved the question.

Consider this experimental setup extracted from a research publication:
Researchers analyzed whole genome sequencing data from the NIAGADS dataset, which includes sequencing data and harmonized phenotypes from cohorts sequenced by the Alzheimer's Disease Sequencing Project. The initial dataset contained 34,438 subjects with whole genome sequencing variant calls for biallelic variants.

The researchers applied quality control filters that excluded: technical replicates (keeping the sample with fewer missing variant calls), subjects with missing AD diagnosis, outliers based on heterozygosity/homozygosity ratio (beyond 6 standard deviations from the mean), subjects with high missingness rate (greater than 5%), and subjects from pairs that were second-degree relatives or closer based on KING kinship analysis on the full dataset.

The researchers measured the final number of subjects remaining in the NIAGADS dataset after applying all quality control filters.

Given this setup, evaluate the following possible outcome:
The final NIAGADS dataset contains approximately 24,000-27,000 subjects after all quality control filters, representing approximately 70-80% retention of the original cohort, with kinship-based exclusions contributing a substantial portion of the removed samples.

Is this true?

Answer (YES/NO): YES